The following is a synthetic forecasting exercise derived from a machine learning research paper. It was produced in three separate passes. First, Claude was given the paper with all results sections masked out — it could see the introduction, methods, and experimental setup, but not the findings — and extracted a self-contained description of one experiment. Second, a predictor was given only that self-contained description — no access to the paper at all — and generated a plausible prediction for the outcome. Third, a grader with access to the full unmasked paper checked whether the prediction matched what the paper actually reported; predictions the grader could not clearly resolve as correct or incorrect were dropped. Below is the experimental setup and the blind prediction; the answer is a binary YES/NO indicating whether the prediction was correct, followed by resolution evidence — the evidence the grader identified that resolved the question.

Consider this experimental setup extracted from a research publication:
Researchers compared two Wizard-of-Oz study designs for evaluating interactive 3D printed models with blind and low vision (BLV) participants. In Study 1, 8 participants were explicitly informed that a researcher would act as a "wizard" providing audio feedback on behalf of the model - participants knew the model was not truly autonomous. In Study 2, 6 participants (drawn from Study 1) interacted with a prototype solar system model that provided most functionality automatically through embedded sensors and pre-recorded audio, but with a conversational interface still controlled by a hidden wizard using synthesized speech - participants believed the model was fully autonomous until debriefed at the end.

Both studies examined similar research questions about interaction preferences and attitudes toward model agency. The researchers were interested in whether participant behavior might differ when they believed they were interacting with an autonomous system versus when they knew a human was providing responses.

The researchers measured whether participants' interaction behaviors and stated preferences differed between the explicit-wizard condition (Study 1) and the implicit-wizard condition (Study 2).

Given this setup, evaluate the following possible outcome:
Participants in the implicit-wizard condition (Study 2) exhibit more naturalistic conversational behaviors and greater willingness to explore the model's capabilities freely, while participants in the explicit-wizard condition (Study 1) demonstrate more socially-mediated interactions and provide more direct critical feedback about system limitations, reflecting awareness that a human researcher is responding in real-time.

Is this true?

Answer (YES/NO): NO